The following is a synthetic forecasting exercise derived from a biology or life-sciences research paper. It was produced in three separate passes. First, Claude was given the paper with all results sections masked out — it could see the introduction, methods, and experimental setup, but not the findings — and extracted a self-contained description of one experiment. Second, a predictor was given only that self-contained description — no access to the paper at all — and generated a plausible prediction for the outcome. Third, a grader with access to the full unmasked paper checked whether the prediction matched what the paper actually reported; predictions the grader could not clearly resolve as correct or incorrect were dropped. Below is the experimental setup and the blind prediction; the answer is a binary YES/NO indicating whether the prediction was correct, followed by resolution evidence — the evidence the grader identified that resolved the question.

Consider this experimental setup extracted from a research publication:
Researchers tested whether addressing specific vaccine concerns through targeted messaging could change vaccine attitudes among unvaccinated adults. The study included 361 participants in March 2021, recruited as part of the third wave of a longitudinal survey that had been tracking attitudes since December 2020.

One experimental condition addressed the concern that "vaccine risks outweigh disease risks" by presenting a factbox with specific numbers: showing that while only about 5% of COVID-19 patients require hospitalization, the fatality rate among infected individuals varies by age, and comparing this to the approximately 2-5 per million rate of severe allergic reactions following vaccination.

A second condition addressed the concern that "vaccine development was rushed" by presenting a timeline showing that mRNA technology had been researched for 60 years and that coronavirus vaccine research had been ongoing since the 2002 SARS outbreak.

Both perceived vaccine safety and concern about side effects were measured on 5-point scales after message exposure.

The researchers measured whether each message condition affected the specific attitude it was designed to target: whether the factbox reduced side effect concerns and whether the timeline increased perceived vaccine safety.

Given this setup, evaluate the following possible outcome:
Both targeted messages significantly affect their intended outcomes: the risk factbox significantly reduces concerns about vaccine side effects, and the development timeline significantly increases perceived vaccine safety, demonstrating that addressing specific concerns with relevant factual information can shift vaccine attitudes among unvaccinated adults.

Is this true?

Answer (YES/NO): NO